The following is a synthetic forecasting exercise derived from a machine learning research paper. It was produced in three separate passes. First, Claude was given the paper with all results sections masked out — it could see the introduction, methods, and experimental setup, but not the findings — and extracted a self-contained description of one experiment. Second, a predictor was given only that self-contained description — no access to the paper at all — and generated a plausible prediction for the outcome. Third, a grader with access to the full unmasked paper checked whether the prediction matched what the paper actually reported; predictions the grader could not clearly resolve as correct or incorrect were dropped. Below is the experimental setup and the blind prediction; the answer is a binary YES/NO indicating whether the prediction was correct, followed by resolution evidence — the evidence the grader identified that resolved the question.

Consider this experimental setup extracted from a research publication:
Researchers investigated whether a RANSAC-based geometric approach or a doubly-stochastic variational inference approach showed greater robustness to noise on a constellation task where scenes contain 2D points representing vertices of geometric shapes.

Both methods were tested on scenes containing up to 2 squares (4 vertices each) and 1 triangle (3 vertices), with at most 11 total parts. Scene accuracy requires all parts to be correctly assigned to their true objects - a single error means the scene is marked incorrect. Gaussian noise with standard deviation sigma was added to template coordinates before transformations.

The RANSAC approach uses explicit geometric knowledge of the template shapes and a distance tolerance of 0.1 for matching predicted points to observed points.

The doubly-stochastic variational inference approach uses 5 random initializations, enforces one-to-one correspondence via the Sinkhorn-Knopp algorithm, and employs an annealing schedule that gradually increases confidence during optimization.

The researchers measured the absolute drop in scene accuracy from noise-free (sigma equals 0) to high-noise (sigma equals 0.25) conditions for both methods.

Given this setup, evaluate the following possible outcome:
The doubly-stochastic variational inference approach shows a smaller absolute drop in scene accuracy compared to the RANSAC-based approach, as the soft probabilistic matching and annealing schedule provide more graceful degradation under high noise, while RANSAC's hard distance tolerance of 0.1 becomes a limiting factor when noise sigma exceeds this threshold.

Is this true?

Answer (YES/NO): NO